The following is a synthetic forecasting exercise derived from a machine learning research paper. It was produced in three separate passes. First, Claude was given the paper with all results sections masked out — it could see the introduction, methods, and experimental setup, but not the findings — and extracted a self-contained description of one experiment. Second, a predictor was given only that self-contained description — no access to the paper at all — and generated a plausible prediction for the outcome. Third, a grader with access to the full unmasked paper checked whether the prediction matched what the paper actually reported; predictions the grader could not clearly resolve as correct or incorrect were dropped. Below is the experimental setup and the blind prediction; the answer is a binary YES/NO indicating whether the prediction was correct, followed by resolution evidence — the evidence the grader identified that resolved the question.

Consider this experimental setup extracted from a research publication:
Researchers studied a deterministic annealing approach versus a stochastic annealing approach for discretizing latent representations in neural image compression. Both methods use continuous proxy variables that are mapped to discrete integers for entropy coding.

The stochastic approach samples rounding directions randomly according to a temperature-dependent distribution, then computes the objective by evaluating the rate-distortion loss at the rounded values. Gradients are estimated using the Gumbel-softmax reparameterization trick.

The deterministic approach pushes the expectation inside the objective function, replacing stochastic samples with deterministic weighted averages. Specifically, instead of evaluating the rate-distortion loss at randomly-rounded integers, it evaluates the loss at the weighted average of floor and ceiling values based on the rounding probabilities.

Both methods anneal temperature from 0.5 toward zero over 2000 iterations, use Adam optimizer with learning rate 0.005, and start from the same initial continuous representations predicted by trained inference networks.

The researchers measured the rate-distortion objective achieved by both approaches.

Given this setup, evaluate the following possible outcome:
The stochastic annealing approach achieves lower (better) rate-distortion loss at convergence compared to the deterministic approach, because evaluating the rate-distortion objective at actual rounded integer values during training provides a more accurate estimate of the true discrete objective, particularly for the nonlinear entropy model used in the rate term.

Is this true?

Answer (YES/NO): YES